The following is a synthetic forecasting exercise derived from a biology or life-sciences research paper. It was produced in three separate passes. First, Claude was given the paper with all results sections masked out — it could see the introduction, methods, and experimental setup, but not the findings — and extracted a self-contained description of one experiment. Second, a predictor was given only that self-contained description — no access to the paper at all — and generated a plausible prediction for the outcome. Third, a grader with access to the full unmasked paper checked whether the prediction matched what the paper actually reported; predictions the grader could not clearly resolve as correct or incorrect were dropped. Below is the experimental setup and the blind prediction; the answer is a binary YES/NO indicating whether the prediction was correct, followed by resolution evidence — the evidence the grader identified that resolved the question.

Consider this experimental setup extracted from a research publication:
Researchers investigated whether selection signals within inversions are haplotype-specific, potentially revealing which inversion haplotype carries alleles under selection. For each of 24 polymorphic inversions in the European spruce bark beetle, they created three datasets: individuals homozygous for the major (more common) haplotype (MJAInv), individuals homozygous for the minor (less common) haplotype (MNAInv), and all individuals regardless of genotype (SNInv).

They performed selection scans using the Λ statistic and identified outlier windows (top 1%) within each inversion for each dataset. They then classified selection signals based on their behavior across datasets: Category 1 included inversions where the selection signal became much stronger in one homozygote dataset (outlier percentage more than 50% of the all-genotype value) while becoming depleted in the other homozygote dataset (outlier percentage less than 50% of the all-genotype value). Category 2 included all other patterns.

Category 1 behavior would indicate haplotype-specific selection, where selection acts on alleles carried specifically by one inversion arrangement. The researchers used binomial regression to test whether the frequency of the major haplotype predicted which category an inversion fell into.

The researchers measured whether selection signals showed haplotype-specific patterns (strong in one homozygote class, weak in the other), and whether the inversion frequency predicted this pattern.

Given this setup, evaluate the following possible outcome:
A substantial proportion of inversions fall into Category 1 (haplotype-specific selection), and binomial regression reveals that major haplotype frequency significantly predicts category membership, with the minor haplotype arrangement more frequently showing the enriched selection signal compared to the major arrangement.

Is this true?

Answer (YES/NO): NO